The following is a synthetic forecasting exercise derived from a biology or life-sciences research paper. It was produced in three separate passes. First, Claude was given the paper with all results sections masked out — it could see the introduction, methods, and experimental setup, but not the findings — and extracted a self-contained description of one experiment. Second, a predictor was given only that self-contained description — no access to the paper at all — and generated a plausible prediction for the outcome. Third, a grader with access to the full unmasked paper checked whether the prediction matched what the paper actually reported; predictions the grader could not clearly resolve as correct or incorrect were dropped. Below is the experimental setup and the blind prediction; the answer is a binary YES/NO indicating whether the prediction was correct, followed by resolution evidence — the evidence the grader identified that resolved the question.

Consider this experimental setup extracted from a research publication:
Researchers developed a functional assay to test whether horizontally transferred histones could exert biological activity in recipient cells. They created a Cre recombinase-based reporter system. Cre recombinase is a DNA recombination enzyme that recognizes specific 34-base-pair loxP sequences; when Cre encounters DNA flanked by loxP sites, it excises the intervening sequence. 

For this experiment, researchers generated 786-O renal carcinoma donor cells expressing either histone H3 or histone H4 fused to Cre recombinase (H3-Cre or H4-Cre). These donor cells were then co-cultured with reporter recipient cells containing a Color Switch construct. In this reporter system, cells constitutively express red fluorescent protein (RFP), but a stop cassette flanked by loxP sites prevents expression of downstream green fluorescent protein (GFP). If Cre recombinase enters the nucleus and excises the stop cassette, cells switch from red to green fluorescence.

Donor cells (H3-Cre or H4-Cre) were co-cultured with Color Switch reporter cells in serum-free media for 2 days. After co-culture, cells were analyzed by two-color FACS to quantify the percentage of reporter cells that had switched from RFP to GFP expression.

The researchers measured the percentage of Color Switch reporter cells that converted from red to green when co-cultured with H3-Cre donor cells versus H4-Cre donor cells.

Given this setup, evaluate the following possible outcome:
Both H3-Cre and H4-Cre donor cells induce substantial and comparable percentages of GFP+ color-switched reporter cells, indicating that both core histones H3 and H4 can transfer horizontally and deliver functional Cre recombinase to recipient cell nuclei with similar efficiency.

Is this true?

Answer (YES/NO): NO